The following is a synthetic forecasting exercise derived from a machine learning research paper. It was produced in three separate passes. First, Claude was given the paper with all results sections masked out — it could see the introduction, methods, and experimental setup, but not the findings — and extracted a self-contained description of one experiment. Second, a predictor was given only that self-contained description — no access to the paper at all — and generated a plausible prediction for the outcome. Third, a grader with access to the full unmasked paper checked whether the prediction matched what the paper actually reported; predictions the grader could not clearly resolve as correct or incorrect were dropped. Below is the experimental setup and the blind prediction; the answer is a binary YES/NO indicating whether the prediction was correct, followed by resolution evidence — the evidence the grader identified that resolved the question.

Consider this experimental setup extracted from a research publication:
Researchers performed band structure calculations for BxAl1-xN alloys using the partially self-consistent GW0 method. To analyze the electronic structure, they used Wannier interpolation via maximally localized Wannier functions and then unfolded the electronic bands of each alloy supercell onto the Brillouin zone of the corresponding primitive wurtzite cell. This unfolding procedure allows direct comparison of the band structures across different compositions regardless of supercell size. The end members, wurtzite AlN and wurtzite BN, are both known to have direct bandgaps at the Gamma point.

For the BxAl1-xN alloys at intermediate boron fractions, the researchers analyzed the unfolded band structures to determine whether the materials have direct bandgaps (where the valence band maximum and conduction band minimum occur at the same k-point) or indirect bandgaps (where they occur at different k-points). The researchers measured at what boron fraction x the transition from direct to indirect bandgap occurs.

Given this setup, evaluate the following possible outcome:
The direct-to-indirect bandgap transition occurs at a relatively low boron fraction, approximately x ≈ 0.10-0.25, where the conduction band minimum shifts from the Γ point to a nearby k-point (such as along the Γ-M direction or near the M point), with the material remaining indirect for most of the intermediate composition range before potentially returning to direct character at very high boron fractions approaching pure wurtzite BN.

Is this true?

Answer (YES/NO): NO